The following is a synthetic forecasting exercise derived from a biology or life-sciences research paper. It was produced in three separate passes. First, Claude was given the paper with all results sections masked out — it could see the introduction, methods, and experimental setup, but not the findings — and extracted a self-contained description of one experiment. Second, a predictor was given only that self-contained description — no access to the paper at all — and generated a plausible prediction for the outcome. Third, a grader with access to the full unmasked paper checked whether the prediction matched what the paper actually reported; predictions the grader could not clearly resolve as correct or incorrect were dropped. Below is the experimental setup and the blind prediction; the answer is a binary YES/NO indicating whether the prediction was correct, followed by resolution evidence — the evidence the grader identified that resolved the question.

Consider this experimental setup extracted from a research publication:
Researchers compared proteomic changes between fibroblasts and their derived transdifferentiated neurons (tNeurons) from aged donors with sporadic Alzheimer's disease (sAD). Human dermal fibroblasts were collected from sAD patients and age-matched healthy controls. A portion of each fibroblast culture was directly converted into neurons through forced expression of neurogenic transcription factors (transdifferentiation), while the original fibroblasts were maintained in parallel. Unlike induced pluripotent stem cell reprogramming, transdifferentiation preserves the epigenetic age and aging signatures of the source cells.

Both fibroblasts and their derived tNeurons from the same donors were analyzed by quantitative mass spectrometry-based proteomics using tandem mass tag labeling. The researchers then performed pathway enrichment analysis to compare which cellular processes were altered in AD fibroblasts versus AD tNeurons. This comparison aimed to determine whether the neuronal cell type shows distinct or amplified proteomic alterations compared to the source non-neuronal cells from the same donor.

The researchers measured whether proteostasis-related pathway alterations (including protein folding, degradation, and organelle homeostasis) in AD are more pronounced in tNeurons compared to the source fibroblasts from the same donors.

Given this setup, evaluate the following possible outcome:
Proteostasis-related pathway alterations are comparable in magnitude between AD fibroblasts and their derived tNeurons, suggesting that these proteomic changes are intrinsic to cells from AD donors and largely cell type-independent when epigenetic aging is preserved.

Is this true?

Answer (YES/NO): NO